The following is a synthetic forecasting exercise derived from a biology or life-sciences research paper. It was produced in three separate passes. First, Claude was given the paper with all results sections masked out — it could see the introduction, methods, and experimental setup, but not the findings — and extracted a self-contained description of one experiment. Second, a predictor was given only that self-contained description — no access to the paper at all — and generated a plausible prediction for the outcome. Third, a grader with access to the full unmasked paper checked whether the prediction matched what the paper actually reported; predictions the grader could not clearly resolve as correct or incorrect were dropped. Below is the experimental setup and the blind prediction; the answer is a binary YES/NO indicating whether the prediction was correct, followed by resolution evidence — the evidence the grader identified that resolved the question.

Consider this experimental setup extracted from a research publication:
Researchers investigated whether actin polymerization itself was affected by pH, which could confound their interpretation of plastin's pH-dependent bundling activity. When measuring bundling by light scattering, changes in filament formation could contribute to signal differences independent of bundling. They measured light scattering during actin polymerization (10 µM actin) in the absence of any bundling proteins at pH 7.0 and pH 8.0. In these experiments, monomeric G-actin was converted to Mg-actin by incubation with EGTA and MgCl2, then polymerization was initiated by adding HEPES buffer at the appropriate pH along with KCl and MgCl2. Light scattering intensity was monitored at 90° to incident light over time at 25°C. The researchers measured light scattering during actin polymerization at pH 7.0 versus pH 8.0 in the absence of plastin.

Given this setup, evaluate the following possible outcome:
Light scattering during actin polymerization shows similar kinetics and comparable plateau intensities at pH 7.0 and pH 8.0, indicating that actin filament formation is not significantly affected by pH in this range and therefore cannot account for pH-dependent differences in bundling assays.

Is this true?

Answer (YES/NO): NO